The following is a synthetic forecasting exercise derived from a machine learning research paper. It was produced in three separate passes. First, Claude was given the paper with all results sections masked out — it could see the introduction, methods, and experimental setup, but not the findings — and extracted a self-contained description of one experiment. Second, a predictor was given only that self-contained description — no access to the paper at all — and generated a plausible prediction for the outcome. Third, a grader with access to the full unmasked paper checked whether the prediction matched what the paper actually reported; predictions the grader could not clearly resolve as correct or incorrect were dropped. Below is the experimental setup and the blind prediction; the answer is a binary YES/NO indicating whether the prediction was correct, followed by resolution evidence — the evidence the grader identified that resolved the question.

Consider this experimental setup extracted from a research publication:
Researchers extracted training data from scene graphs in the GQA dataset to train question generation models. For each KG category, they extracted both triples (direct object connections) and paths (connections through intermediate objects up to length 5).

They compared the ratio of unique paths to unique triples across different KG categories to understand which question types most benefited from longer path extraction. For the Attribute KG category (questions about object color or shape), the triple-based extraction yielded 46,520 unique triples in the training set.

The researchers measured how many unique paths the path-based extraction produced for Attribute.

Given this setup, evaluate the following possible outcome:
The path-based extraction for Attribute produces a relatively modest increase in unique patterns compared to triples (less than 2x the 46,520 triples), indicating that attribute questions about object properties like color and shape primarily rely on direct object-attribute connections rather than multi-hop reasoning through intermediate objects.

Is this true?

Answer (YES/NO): NO